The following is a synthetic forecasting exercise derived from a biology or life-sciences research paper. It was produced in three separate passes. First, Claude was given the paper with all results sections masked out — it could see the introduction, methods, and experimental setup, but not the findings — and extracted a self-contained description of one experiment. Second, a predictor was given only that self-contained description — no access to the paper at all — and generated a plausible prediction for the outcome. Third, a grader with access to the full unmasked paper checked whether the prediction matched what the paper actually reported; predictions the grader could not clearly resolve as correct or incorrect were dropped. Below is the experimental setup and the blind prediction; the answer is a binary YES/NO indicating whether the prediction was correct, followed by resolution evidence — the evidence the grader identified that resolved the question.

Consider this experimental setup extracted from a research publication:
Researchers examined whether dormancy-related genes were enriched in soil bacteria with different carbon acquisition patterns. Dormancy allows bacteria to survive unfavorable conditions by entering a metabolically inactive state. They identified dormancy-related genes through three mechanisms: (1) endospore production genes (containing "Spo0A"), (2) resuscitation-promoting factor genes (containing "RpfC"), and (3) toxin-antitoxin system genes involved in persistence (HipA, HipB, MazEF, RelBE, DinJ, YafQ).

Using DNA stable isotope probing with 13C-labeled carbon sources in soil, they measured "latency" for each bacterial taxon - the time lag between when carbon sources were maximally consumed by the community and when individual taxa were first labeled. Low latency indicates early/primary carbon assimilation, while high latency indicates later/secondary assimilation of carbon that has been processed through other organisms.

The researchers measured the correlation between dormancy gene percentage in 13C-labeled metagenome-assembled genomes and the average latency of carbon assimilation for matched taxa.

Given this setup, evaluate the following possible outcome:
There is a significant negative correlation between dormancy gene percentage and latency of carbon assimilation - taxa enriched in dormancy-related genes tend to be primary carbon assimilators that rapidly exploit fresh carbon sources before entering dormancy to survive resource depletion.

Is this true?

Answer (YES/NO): NO